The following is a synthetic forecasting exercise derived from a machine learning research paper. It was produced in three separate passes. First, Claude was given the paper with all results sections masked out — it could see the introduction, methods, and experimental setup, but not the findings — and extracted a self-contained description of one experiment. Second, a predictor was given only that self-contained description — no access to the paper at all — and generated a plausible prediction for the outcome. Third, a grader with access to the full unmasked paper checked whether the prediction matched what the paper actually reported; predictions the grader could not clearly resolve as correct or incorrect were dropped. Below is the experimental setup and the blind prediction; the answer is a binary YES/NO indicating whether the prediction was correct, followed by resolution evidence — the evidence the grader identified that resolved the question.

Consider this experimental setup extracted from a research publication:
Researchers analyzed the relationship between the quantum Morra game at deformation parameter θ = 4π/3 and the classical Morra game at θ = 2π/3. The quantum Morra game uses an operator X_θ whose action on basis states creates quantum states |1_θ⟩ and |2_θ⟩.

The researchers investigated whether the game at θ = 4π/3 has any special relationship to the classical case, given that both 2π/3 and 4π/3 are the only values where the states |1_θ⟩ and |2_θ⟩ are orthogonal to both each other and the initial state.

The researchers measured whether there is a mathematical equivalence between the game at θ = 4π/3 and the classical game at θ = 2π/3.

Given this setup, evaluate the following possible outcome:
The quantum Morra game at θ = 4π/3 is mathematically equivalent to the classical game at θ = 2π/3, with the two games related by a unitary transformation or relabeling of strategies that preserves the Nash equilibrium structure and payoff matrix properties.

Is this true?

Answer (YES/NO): YES